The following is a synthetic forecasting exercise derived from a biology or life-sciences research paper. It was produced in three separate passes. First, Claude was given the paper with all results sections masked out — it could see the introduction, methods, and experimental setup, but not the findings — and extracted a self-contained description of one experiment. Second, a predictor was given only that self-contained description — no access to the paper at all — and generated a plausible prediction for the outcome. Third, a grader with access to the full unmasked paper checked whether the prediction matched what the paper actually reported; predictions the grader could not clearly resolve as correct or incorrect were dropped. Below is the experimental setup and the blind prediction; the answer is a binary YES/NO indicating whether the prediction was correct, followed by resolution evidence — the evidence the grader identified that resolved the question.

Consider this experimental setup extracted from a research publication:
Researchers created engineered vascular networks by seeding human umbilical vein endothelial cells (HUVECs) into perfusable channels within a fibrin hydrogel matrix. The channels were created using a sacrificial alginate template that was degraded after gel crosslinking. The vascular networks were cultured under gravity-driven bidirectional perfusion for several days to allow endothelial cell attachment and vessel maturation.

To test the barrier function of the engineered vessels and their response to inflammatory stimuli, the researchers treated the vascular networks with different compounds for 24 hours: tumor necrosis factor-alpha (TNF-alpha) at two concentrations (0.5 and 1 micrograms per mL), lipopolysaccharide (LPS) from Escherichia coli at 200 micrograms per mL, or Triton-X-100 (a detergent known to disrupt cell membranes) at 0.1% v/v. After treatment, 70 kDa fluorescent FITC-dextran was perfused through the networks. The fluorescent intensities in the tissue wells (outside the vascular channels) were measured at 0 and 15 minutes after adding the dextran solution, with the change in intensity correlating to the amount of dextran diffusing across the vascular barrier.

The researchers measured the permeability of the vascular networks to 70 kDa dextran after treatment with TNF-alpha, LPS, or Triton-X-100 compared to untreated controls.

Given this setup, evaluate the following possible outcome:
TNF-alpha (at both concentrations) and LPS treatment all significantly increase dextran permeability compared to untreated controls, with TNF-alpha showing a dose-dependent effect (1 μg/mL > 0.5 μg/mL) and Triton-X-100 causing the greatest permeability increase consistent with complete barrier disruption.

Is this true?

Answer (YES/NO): NO